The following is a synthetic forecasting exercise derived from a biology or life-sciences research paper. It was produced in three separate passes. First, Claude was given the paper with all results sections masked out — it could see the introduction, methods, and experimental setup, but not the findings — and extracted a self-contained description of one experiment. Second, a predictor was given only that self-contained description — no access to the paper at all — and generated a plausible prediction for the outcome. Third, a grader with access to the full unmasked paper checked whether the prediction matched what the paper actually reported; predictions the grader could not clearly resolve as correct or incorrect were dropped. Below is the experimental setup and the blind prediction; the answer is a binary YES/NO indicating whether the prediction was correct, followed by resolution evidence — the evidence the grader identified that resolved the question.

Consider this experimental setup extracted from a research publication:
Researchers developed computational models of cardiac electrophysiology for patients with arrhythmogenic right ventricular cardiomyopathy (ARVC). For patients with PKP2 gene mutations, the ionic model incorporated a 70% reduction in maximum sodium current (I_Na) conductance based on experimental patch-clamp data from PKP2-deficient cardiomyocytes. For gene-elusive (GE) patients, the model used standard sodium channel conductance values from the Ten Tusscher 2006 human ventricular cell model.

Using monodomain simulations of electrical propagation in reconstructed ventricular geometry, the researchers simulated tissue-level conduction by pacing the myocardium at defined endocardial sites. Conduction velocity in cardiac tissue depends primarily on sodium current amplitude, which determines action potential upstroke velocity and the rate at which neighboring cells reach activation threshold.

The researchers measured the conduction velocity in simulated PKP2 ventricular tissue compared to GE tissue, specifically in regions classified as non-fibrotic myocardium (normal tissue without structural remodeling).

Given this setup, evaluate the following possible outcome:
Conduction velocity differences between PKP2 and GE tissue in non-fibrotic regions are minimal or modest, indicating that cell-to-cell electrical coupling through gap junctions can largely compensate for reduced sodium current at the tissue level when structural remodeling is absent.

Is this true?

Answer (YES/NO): NO